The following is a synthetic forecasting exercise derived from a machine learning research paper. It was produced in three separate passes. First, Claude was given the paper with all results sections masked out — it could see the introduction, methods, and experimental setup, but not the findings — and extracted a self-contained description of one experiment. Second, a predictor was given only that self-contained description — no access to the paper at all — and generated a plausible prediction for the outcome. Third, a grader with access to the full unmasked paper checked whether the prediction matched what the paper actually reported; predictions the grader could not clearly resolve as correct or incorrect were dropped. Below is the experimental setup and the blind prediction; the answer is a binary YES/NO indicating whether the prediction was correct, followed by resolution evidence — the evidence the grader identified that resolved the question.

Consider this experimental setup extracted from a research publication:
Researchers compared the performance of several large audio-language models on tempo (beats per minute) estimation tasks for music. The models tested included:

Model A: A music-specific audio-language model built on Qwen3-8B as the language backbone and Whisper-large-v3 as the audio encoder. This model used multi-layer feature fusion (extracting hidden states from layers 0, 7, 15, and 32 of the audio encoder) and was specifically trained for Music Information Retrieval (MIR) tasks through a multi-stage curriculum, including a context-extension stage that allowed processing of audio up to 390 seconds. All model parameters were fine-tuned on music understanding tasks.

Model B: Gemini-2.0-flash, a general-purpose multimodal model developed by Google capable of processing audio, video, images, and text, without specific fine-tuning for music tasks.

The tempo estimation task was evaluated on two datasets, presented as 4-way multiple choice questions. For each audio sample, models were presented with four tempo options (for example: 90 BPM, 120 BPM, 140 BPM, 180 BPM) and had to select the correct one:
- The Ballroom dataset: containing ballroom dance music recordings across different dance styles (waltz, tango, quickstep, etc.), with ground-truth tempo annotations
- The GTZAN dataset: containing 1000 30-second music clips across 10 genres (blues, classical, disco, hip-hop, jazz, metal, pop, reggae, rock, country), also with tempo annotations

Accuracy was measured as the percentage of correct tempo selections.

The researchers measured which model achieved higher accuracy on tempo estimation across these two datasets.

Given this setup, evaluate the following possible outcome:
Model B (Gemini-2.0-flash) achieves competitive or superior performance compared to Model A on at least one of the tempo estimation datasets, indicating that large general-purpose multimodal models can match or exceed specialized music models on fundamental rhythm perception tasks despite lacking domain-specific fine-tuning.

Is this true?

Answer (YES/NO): YES